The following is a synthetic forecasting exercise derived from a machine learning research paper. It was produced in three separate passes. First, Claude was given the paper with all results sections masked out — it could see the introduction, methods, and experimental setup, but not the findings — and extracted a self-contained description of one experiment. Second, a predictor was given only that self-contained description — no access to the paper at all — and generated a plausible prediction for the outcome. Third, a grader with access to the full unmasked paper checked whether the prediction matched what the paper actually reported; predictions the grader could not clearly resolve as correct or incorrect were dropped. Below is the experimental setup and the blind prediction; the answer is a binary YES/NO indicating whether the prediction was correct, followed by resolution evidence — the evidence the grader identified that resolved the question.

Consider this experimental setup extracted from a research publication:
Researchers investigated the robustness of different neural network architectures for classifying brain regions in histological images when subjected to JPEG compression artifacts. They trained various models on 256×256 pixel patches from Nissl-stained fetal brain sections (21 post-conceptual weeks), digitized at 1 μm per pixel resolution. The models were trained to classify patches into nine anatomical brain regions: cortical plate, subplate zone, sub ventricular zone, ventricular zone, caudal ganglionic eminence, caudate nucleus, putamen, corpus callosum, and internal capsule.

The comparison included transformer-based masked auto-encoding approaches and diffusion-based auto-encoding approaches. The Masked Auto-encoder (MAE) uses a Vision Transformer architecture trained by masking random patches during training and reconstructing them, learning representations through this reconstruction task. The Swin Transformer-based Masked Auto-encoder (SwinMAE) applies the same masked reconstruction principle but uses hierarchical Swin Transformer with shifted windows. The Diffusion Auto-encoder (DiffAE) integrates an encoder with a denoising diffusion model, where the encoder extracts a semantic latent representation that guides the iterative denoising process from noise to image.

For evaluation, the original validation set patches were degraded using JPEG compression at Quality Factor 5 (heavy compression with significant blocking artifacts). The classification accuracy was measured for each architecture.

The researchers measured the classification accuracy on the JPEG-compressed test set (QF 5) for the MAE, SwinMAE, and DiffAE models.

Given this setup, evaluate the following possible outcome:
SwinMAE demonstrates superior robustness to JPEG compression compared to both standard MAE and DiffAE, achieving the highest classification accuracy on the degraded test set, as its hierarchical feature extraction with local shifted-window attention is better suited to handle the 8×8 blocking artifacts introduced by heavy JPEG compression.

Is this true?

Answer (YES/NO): NO